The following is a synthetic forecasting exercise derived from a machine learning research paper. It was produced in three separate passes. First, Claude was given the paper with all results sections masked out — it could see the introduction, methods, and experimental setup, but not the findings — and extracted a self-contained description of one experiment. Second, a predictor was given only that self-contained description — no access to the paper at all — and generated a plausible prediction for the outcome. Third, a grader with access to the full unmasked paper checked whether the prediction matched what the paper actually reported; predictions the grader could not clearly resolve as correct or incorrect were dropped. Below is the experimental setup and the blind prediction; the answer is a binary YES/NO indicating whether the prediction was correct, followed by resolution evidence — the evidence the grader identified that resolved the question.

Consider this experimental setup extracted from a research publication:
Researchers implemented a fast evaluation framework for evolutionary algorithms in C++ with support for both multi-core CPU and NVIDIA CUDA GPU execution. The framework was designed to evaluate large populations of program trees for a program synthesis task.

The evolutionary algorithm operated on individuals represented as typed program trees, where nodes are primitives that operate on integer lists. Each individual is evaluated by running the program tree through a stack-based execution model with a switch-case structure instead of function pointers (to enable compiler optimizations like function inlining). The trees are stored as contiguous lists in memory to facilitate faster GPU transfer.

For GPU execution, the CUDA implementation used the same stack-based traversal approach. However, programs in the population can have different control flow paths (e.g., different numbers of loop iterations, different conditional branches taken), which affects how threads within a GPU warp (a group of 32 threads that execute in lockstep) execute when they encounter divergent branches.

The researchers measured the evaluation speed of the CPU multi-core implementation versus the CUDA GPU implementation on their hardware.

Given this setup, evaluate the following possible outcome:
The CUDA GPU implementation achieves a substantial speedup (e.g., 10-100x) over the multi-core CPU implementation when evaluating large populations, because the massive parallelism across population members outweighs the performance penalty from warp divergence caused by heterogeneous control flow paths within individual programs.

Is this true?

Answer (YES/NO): NO